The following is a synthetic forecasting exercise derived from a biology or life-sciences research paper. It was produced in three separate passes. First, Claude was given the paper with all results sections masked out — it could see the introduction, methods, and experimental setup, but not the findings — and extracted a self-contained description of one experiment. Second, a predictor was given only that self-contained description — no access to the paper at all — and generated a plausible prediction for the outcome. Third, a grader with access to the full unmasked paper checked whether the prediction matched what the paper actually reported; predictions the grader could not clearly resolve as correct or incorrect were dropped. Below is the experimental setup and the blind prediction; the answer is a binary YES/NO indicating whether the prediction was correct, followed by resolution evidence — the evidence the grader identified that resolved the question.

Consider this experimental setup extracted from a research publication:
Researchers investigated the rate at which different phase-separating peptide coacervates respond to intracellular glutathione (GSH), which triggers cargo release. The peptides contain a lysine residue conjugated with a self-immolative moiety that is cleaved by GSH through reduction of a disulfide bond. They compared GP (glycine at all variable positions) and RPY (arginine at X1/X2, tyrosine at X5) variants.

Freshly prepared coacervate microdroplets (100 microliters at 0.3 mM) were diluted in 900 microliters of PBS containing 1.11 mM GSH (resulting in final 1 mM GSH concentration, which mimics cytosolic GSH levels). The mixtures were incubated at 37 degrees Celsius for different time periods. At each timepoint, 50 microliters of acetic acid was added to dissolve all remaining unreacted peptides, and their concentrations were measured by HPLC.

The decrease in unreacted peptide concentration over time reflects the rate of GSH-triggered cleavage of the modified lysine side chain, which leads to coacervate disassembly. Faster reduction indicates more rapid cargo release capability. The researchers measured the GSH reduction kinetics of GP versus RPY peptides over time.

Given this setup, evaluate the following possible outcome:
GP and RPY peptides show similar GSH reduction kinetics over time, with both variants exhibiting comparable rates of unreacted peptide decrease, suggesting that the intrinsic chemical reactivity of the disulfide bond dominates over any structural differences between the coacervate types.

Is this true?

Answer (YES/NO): NO